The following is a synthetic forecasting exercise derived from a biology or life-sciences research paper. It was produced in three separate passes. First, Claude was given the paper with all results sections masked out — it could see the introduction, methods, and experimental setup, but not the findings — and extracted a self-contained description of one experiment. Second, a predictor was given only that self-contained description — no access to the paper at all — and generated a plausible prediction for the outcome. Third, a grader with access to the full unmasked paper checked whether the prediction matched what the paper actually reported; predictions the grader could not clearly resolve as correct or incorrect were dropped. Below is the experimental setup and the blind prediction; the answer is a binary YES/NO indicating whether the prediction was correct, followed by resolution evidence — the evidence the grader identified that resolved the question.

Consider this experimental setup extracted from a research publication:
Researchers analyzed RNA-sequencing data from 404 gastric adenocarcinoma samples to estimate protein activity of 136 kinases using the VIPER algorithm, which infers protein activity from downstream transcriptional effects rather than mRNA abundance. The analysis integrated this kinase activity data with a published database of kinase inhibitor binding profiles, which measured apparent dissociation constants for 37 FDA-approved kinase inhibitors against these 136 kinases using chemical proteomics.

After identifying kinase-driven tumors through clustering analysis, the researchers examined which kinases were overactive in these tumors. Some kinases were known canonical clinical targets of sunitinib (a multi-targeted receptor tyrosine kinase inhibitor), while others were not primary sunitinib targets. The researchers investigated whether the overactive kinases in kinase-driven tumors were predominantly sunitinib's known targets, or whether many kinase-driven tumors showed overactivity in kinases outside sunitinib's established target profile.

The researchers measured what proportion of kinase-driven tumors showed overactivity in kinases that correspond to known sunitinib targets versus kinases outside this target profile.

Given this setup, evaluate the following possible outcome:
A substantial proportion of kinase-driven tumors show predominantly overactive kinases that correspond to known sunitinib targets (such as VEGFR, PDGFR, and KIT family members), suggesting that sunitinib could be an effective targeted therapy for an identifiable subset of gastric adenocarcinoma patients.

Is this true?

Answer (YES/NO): NO